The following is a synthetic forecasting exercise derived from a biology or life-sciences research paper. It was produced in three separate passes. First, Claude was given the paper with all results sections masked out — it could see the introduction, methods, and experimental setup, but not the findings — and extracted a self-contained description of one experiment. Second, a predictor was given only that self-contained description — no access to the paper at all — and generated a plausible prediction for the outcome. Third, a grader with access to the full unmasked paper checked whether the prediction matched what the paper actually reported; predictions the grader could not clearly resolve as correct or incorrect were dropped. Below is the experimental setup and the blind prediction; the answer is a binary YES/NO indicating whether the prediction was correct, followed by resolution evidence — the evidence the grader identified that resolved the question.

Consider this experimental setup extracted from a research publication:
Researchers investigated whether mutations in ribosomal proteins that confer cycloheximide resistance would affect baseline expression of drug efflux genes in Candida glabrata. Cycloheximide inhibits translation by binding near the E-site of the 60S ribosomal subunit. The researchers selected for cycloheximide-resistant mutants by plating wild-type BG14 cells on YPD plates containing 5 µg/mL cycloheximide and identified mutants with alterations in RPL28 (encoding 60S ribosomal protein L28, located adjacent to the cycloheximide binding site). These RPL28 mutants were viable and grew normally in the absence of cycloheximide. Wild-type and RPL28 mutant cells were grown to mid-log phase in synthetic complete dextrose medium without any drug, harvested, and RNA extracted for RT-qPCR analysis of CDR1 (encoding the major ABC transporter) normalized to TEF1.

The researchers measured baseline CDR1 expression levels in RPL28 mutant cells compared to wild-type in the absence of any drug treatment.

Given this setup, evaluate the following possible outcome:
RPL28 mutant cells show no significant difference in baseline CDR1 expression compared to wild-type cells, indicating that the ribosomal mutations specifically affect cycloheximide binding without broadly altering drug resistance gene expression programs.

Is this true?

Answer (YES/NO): YES